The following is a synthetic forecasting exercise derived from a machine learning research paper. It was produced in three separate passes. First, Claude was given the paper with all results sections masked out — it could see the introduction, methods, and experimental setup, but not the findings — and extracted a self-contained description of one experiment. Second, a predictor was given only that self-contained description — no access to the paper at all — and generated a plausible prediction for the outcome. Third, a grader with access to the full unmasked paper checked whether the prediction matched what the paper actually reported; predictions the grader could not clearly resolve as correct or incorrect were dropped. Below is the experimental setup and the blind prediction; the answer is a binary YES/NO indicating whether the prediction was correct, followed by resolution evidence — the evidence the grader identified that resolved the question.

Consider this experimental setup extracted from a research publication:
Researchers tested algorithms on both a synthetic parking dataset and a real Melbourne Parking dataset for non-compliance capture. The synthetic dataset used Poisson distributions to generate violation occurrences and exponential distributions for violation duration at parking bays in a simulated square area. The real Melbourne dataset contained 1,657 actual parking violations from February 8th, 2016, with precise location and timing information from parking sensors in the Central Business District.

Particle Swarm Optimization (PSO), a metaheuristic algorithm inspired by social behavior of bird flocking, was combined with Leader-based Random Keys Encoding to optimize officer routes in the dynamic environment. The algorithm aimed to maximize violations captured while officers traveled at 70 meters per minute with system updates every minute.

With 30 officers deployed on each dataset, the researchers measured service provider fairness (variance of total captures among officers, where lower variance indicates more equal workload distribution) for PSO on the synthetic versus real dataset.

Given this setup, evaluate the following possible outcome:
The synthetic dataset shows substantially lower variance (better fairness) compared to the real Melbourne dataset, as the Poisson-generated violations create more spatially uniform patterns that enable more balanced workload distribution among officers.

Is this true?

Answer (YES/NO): YES